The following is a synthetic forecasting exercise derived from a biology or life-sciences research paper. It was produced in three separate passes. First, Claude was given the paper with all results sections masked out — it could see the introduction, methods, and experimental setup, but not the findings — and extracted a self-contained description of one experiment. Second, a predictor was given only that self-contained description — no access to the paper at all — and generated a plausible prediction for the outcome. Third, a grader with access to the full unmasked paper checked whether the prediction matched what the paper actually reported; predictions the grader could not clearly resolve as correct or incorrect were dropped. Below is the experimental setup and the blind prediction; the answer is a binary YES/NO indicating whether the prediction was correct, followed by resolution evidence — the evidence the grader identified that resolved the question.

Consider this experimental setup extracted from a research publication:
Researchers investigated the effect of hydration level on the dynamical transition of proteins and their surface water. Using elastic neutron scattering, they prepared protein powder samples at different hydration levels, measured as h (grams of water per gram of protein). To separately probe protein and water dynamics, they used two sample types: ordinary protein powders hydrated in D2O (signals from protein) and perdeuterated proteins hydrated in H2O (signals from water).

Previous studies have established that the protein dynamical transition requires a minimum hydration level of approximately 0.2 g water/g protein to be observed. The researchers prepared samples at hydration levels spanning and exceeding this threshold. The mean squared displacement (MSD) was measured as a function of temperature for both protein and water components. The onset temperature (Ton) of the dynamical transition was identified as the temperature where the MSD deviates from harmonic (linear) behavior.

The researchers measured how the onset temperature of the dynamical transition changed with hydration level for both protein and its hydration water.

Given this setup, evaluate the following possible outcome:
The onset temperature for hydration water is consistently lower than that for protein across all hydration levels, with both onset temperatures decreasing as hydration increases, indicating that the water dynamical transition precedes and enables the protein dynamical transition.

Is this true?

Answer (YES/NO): NO